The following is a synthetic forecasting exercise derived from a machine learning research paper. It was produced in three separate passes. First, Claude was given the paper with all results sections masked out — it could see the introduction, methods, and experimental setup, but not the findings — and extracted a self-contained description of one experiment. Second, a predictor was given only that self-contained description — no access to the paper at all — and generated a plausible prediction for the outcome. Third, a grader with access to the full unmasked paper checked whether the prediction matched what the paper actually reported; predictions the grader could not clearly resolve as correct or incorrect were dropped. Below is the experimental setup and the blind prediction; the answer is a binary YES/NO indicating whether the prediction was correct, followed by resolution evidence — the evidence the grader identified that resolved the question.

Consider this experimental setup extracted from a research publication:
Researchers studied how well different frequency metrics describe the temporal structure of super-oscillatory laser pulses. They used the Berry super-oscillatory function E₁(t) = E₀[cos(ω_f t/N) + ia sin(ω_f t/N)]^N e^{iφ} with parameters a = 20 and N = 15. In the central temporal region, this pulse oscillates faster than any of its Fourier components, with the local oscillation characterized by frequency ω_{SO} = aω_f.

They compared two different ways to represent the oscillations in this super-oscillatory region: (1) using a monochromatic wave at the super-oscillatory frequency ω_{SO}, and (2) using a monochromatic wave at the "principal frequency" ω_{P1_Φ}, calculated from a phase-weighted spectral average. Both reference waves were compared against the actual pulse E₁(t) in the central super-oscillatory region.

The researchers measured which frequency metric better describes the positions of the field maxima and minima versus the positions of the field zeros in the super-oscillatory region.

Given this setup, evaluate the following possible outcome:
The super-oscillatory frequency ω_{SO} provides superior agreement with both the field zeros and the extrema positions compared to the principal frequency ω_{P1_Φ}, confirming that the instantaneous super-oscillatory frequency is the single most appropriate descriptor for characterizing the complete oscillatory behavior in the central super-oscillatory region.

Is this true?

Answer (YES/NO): NO